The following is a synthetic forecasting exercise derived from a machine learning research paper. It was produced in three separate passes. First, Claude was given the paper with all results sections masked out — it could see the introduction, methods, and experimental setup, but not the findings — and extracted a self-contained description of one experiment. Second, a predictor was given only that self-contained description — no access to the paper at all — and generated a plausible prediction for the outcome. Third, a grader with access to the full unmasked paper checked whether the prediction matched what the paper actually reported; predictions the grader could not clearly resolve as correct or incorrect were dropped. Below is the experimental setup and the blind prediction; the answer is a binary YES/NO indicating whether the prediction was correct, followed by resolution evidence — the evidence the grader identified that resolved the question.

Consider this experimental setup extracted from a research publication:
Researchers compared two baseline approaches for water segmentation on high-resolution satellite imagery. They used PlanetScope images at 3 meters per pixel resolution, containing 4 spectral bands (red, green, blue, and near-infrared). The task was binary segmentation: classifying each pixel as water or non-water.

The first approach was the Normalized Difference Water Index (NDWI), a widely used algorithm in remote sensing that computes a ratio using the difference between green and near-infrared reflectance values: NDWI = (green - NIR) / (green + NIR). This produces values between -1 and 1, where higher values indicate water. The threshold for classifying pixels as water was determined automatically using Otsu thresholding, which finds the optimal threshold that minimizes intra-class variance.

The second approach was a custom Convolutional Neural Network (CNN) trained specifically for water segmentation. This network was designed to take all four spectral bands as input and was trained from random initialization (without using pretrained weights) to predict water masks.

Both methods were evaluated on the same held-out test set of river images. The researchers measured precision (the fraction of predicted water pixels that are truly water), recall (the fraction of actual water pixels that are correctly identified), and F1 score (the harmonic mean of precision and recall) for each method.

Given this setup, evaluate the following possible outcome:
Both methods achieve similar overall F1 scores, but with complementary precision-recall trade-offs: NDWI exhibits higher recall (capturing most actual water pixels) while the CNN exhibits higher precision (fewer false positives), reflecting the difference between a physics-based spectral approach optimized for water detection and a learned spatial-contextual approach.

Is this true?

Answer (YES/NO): NO